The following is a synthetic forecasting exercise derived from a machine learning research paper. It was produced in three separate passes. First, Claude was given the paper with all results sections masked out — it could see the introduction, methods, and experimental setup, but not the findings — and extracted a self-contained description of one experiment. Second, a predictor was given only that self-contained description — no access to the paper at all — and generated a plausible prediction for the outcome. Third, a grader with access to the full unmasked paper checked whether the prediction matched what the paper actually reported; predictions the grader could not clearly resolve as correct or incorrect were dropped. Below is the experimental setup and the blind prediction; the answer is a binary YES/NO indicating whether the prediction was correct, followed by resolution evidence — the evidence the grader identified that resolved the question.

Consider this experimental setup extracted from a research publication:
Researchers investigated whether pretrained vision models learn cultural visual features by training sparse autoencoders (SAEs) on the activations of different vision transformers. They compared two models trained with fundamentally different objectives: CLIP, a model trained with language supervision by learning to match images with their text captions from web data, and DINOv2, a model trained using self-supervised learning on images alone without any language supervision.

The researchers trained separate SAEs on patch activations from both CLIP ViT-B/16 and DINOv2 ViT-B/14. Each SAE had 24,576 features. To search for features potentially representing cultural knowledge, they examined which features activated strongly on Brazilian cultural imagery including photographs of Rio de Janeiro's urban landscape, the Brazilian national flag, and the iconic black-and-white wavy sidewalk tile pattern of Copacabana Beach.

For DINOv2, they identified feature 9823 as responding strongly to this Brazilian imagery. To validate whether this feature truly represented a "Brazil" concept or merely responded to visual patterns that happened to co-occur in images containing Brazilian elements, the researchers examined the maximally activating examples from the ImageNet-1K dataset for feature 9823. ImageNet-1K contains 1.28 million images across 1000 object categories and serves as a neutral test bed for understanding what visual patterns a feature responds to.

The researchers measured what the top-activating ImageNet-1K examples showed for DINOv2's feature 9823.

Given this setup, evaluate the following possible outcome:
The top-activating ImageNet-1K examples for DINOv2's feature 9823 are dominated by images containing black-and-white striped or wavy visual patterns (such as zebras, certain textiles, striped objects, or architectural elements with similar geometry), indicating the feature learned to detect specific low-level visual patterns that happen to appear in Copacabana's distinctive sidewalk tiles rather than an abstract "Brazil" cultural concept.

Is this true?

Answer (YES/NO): NO